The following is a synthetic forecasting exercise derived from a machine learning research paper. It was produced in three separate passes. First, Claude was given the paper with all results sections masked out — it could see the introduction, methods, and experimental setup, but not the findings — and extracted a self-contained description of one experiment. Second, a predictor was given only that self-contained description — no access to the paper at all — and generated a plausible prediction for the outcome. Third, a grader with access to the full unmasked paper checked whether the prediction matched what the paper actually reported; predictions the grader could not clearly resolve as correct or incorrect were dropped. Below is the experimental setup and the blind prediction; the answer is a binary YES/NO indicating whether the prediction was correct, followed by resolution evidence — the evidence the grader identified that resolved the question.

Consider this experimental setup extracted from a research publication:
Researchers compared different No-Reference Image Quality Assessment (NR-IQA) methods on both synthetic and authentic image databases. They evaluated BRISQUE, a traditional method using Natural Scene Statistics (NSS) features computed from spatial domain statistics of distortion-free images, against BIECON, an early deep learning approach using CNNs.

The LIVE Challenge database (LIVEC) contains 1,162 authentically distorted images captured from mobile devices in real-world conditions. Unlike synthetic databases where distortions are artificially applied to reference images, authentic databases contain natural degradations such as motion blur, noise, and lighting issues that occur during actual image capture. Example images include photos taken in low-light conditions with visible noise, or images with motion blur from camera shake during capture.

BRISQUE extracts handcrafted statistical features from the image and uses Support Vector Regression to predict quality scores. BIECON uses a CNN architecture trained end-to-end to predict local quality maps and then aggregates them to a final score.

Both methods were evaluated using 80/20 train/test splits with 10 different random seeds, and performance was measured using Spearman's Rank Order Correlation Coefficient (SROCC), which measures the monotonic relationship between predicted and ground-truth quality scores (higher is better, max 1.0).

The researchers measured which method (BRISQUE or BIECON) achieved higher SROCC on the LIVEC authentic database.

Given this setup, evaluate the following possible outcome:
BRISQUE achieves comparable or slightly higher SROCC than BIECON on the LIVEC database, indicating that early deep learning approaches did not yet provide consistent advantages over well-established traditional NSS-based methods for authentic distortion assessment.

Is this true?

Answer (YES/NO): YES